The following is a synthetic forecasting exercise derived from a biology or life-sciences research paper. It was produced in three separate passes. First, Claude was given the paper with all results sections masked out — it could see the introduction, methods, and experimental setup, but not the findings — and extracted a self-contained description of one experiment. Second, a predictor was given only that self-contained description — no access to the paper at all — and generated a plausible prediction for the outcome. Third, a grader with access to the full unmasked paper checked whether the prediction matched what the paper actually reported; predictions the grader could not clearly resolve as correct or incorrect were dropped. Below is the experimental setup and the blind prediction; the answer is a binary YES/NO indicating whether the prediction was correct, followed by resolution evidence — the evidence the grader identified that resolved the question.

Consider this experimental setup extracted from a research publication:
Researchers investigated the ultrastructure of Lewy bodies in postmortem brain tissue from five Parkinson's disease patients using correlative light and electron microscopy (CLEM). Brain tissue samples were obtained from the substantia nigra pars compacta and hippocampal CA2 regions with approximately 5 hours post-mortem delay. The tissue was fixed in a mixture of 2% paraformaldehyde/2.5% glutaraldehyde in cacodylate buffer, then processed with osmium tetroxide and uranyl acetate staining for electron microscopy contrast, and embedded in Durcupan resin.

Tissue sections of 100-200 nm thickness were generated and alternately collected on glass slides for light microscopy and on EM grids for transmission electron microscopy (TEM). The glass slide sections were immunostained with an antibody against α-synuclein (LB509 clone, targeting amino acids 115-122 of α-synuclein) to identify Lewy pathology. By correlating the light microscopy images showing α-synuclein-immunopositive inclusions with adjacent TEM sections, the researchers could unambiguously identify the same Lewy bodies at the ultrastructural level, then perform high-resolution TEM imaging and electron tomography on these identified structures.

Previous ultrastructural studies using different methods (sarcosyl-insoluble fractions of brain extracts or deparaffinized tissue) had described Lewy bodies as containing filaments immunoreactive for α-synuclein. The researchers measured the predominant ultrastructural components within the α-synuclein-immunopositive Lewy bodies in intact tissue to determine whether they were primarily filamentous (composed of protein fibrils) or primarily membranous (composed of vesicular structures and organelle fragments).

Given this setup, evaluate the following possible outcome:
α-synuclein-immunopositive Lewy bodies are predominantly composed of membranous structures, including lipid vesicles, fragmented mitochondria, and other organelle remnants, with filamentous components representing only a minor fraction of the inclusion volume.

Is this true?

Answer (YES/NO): YES